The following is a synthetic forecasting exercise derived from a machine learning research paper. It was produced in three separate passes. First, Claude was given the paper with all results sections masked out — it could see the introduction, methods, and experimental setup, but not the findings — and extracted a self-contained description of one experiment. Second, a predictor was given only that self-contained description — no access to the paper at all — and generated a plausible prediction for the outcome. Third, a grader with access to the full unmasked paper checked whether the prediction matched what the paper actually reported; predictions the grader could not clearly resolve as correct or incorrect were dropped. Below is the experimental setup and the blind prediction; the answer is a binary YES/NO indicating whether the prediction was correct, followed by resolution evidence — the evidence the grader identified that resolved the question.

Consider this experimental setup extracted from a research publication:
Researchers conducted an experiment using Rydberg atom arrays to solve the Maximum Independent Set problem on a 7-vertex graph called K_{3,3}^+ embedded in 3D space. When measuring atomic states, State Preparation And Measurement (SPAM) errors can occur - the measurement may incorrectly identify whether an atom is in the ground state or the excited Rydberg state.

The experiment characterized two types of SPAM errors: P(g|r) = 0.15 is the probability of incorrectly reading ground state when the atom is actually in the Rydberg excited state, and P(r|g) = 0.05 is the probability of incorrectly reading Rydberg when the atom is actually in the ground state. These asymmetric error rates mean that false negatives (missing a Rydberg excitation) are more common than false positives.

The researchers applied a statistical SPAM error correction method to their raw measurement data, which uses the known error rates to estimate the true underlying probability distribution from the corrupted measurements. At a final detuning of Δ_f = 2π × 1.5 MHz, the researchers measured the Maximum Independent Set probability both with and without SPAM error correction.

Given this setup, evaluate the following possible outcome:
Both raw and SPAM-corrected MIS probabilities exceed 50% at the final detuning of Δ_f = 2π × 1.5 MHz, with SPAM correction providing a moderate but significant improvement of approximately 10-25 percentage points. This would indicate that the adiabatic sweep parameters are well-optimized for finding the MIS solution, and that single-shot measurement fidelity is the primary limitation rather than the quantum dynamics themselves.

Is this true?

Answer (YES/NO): NO